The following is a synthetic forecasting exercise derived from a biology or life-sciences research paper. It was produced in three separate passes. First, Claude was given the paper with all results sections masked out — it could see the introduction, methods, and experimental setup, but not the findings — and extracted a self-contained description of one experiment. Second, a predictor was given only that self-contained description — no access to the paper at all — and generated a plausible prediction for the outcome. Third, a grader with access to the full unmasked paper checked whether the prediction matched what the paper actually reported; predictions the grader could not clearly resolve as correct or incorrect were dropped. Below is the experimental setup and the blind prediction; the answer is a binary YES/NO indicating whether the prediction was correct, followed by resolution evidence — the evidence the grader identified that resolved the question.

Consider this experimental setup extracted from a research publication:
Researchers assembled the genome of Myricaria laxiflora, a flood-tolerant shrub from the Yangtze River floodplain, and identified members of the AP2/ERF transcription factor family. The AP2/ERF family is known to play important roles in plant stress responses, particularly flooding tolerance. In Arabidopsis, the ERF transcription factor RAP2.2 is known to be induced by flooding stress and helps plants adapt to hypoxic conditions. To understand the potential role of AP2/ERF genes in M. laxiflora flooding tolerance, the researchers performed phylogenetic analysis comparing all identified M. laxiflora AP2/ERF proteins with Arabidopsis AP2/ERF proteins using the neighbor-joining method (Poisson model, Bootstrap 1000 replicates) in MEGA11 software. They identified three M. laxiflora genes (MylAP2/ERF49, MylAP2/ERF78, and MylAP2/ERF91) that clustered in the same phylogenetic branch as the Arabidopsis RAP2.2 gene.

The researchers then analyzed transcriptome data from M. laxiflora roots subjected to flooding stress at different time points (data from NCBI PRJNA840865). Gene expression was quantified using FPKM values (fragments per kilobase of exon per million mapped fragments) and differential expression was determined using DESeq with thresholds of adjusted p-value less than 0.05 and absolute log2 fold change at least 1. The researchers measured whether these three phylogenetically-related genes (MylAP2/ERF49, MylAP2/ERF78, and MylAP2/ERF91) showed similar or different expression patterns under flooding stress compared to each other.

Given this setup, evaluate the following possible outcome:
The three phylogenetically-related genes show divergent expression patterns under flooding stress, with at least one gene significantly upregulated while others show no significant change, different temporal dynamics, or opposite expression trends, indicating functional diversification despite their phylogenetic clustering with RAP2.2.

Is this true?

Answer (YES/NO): YES